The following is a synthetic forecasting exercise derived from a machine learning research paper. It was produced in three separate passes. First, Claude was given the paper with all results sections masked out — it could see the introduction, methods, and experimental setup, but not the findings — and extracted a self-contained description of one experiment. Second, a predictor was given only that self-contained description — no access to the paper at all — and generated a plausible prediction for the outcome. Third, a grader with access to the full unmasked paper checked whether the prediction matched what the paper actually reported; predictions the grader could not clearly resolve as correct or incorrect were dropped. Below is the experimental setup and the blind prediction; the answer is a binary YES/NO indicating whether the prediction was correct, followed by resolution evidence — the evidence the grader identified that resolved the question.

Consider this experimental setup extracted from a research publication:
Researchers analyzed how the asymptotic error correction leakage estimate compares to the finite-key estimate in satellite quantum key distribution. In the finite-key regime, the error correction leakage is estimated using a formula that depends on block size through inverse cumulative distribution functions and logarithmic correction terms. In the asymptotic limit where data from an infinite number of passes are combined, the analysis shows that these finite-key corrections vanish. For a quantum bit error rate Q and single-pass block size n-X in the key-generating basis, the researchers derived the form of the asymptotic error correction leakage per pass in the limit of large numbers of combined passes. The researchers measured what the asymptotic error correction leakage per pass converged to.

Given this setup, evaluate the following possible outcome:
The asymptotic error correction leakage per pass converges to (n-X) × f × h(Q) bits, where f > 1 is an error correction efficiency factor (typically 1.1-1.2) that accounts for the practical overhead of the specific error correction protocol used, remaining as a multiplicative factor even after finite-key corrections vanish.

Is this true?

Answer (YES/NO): NO